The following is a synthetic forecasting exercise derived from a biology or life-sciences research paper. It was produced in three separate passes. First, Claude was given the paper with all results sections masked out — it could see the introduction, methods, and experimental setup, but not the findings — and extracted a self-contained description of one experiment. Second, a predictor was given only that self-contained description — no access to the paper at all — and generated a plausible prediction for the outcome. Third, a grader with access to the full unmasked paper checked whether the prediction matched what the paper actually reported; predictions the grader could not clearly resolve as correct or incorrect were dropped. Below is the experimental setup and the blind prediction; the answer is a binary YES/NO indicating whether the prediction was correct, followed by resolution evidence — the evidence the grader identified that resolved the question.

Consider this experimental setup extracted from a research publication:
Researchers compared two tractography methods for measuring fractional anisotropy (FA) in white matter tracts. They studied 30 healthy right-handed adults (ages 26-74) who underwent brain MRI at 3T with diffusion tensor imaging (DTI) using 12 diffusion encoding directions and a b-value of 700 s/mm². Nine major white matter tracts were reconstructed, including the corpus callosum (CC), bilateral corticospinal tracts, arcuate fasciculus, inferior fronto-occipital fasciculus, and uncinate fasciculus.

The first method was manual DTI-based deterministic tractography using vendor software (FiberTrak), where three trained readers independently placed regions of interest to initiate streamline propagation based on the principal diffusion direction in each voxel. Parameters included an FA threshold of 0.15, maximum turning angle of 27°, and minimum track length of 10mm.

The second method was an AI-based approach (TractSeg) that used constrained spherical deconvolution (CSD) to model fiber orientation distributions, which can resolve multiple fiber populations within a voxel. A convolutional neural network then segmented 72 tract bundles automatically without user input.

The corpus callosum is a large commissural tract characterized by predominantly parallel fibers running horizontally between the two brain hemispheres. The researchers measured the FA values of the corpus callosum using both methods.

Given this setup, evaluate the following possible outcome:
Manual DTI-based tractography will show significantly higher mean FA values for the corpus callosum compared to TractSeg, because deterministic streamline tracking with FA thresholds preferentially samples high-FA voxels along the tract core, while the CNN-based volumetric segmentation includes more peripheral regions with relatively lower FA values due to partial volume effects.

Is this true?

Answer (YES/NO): YES